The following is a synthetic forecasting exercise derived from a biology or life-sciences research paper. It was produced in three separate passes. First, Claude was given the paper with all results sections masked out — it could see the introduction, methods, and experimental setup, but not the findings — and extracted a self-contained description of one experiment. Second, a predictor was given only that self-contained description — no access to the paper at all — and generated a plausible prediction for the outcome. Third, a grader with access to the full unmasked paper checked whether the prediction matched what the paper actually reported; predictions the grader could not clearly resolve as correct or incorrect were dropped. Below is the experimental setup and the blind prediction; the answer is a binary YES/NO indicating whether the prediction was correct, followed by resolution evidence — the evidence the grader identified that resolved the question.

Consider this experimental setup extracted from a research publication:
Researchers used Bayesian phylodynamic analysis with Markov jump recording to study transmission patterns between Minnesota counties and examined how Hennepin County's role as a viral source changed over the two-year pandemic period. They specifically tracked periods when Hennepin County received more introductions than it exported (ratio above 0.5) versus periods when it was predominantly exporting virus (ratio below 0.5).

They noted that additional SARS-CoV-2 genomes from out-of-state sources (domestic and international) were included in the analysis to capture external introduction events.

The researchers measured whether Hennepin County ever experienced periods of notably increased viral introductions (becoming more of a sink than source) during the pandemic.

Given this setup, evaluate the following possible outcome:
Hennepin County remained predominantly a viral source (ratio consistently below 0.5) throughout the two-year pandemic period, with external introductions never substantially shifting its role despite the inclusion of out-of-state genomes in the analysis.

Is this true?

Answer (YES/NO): NO